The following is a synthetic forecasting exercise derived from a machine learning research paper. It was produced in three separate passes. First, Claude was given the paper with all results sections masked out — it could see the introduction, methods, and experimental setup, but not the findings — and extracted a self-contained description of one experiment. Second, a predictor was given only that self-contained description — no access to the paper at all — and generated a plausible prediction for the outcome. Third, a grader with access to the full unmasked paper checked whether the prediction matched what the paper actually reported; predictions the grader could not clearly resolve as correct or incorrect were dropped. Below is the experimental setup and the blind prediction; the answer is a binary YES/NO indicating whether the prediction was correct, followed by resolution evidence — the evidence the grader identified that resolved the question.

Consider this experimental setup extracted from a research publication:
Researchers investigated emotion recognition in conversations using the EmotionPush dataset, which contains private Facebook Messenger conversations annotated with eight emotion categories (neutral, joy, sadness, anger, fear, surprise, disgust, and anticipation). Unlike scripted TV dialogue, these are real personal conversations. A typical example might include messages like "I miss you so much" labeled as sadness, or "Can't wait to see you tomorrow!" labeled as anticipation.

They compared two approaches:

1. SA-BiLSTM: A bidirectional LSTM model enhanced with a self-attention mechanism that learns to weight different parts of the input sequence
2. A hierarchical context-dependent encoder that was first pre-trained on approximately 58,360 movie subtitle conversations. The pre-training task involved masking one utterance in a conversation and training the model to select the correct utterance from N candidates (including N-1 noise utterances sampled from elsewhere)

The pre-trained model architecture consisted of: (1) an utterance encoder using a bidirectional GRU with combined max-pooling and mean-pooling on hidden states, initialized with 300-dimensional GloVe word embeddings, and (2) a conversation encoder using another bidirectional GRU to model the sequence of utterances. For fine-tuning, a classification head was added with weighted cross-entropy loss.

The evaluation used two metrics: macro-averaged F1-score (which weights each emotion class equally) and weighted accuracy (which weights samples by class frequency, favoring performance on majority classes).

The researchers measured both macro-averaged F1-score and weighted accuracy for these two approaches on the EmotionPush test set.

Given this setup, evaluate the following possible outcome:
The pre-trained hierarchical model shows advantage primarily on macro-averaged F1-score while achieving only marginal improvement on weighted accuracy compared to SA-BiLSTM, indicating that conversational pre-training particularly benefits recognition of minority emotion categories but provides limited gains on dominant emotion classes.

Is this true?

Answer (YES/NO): NO